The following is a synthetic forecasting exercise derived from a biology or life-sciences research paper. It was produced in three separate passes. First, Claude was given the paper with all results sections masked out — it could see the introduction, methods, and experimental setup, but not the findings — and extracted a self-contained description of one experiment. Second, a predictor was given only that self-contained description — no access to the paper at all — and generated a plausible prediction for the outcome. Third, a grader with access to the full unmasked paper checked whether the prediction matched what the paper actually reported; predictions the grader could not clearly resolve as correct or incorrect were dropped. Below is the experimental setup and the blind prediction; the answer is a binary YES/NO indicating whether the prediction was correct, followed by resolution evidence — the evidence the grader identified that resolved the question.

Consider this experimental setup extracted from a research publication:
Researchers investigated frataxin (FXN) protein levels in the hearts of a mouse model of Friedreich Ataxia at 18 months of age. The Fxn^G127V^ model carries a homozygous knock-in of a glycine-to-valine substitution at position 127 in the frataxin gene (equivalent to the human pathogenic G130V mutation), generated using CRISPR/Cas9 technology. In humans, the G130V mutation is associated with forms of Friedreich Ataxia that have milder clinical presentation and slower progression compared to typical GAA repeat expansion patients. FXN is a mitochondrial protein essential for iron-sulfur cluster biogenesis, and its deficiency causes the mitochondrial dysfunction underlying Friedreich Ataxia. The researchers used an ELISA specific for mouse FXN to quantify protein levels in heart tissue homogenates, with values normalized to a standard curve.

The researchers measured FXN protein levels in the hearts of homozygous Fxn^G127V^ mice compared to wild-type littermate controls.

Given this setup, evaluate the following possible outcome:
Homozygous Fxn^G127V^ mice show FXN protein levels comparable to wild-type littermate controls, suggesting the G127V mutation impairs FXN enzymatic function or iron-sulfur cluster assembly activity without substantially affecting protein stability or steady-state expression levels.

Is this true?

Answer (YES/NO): NO